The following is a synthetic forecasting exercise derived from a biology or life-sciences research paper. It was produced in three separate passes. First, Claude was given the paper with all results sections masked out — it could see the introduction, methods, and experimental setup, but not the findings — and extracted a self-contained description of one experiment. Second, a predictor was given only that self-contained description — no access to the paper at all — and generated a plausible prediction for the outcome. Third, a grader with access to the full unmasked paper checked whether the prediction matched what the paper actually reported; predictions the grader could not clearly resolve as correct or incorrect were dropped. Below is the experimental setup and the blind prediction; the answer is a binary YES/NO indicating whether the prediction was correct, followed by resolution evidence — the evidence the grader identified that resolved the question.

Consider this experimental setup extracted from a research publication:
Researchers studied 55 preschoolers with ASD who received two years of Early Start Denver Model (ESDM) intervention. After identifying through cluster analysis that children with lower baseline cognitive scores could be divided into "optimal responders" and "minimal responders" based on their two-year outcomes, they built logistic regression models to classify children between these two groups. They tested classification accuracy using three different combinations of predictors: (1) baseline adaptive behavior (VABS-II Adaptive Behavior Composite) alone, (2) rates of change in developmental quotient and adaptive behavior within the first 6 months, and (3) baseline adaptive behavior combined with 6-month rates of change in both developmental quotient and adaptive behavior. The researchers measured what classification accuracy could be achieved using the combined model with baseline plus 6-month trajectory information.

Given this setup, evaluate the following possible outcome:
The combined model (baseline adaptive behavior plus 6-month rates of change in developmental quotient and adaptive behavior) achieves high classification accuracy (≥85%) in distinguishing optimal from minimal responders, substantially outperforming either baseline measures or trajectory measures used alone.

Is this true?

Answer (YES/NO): YES